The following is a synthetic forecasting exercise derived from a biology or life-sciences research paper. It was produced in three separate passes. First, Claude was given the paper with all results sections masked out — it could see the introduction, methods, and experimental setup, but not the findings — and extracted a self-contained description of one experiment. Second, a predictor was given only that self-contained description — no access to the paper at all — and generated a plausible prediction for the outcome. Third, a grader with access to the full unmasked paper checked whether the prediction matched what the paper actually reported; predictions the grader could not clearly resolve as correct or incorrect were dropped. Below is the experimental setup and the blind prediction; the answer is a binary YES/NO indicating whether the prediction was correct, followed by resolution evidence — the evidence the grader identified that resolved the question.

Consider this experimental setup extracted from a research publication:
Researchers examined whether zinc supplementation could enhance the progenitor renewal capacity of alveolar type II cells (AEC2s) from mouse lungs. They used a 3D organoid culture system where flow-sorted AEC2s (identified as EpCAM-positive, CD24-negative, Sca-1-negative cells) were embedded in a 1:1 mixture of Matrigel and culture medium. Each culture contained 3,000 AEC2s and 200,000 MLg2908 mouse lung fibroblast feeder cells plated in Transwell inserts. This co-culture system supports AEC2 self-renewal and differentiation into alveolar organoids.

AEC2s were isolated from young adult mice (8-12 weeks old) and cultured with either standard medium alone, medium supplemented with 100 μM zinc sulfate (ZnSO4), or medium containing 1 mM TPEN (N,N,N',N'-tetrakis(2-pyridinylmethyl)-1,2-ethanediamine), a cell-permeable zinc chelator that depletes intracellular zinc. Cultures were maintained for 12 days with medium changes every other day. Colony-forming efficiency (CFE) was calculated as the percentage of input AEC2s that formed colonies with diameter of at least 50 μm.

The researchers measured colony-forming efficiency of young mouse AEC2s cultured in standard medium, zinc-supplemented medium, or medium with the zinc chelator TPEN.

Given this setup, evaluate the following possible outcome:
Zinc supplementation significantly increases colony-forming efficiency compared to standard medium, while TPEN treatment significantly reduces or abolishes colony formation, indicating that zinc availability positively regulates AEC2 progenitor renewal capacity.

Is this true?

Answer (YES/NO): YES